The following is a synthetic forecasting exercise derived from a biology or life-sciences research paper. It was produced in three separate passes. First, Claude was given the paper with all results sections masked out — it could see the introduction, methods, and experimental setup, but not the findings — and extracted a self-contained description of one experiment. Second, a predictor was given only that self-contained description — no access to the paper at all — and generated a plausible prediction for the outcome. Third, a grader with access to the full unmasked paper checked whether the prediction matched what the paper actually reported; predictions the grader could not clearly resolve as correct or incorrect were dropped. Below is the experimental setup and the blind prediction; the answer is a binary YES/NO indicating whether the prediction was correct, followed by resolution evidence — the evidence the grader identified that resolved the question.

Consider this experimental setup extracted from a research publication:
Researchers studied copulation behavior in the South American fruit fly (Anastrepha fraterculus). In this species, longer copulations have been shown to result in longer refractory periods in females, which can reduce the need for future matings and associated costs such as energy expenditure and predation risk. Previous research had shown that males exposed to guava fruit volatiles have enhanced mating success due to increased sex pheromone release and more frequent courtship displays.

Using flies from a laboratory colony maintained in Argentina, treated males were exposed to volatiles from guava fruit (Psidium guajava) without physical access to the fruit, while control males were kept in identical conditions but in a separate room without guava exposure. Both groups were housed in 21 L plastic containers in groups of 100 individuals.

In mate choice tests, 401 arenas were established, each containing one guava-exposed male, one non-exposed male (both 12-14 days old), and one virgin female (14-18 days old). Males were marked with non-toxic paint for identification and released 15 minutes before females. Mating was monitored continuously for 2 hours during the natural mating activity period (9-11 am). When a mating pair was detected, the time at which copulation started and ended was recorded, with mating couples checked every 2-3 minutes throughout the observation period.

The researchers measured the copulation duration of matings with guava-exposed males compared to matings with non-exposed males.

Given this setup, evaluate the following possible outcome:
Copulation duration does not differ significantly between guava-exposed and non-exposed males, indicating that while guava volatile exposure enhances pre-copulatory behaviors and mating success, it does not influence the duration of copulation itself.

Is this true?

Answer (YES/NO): NO